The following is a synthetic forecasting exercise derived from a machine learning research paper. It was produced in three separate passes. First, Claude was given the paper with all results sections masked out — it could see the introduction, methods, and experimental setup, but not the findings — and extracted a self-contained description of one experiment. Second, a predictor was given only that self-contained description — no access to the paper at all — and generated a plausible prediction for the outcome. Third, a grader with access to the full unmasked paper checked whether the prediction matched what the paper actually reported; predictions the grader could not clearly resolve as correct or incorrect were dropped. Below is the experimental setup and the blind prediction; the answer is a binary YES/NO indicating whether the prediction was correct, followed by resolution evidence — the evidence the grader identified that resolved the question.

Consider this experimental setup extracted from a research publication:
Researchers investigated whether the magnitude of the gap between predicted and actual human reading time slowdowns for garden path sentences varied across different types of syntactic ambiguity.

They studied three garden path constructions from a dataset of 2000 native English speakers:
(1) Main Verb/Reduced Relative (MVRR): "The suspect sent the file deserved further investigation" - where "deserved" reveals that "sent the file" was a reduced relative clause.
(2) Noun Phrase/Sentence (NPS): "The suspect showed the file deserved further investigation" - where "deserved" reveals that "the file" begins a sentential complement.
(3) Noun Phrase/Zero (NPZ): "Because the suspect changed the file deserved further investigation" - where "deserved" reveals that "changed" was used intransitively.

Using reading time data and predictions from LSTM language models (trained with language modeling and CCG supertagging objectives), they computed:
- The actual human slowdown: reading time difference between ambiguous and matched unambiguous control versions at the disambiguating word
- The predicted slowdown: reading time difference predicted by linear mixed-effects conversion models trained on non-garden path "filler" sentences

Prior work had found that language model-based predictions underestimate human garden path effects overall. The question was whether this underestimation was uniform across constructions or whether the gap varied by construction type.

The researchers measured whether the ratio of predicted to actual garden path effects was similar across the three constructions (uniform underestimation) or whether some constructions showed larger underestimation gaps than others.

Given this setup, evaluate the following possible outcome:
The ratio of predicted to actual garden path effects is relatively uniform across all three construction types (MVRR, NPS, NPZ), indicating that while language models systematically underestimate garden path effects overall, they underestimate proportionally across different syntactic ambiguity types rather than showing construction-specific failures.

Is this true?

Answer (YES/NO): NO